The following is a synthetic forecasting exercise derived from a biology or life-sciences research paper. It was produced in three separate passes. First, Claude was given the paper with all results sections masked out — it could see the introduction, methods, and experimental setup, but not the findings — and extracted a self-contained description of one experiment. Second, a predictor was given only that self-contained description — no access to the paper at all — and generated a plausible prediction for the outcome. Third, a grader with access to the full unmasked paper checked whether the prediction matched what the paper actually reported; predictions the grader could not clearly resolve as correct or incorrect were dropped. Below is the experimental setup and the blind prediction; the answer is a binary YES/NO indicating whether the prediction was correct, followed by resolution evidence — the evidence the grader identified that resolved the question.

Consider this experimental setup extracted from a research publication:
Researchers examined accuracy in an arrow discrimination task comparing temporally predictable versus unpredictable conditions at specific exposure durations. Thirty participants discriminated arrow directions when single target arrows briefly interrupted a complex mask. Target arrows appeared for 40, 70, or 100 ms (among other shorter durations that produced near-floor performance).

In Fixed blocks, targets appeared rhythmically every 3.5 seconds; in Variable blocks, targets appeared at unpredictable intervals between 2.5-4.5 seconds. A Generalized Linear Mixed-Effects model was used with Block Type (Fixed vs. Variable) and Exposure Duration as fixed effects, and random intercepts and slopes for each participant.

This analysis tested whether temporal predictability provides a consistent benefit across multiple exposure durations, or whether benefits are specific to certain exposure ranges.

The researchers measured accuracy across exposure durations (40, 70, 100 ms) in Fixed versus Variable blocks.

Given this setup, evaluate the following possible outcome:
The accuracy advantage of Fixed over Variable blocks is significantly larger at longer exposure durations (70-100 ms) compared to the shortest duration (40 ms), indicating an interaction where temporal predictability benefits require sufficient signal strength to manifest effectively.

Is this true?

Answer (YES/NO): NO